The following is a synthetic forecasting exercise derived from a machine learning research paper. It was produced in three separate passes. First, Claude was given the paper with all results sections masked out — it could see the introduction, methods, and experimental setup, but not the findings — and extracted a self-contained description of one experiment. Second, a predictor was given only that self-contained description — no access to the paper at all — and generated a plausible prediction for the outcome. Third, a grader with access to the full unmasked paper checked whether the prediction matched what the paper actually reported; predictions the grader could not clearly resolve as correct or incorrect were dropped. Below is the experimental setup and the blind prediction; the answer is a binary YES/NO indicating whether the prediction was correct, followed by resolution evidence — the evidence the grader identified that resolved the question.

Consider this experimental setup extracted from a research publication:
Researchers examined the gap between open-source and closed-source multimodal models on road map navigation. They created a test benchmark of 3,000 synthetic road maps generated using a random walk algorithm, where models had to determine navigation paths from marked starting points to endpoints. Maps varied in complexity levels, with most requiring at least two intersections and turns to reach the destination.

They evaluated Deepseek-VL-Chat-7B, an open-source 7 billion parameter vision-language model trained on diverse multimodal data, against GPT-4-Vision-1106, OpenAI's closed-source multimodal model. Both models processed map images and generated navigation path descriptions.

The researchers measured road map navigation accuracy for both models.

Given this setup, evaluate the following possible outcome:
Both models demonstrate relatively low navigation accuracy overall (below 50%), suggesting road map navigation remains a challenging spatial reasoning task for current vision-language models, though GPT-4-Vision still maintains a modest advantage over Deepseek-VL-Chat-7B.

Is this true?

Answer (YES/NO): YES